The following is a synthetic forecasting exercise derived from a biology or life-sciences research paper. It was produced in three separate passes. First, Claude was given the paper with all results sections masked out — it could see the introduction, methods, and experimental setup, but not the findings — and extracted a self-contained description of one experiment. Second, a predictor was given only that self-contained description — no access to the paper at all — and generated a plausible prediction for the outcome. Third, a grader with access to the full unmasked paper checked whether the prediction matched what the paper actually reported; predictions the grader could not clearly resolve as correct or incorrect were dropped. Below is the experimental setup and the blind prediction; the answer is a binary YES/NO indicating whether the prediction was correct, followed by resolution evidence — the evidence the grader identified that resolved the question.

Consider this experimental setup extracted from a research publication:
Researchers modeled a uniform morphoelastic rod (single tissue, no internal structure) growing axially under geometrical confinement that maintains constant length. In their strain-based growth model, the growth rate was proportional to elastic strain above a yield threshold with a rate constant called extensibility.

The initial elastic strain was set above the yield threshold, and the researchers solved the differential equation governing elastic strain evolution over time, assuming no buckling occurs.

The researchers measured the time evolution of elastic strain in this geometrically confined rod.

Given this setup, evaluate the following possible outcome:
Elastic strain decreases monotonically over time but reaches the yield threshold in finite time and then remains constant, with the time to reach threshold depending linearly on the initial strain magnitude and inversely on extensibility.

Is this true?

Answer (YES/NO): NO